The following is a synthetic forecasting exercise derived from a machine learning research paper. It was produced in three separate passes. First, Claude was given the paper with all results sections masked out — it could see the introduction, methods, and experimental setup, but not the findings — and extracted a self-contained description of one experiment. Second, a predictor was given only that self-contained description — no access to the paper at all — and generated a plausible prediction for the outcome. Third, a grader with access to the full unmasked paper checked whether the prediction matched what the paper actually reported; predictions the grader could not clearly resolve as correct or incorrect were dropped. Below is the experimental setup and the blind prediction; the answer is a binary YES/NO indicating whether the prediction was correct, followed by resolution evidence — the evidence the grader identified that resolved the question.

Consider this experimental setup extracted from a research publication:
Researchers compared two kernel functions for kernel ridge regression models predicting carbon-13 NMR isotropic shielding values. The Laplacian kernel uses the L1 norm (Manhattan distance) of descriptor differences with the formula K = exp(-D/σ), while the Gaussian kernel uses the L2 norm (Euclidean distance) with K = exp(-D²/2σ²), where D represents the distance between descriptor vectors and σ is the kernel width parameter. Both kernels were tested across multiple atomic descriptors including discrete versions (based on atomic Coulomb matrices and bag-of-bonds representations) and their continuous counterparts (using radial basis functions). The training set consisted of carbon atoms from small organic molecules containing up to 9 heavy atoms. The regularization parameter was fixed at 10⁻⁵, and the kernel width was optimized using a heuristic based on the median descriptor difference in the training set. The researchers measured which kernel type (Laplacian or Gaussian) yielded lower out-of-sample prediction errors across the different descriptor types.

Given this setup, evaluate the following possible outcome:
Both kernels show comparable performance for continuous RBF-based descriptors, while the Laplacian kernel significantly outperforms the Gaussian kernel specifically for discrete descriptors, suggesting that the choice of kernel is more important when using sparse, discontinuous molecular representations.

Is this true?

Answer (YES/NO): NO